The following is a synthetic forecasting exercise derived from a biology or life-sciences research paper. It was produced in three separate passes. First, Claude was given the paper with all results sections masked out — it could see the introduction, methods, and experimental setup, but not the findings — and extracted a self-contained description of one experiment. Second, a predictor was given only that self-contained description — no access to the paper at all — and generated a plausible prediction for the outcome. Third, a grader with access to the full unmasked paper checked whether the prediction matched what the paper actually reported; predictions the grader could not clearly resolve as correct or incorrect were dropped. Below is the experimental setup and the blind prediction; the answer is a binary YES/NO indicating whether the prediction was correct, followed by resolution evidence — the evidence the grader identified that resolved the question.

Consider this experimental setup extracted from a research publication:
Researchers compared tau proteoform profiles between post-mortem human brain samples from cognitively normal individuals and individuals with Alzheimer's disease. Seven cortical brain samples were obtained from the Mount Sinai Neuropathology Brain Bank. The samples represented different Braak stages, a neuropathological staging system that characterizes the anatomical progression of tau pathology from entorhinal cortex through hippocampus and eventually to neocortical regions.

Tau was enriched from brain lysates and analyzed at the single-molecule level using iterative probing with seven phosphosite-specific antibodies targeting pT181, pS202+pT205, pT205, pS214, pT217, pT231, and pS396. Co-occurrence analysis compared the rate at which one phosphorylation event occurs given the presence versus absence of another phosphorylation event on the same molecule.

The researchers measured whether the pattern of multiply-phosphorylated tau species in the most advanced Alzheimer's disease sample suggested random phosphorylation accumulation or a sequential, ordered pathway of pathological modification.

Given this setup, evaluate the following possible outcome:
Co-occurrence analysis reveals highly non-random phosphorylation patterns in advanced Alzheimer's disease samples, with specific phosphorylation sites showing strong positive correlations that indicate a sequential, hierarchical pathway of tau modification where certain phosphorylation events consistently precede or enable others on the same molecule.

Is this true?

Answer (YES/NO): YES